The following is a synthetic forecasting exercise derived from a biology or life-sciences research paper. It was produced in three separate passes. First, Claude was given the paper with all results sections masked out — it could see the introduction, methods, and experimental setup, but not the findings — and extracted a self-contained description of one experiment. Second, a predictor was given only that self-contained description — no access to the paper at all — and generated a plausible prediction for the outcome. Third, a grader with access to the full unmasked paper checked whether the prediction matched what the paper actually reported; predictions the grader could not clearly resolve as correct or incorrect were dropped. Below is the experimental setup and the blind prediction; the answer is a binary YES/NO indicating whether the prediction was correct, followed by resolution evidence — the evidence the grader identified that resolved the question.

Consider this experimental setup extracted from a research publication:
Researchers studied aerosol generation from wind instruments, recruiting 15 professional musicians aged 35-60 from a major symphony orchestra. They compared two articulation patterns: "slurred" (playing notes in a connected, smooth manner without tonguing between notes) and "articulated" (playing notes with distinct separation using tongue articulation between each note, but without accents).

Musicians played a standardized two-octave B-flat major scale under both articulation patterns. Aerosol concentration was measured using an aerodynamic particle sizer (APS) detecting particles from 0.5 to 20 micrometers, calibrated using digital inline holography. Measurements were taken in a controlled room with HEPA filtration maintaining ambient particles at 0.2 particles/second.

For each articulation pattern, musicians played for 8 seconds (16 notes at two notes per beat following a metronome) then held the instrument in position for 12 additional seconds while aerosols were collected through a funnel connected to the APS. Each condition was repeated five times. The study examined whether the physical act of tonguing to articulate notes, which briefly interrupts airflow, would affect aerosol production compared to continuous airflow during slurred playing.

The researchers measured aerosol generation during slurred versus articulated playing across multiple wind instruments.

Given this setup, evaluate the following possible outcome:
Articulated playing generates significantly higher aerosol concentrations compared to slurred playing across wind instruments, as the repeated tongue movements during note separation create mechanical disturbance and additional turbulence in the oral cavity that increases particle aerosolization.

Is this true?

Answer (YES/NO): NO